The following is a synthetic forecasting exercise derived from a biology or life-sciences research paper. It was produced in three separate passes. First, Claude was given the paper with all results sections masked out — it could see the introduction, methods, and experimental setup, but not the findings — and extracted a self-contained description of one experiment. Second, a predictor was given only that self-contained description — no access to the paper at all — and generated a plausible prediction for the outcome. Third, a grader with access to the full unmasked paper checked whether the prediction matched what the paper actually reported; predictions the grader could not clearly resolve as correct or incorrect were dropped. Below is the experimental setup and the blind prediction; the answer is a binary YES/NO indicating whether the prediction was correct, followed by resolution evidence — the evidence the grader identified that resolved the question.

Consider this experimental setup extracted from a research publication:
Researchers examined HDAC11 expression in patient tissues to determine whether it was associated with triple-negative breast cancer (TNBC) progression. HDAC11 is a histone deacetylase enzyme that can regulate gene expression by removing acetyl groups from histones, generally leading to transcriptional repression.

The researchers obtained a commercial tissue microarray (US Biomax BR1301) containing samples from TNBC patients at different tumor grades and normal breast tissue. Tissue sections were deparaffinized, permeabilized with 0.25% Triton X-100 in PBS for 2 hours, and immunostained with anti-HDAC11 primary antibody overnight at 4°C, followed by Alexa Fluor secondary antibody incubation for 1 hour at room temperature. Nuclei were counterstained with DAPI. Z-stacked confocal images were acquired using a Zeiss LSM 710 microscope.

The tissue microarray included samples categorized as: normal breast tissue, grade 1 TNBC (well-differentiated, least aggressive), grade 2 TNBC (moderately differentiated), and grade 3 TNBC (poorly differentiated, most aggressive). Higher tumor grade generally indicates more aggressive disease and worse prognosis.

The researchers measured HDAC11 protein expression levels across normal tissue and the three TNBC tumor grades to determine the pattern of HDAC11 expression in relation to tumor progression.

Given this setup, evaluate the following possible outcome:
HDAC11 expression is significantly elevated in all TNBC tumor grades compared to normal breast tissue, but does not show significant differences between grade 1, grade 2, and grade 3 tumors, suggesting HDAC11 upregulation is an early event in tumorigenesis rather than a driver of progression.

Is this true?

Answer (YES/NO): NO